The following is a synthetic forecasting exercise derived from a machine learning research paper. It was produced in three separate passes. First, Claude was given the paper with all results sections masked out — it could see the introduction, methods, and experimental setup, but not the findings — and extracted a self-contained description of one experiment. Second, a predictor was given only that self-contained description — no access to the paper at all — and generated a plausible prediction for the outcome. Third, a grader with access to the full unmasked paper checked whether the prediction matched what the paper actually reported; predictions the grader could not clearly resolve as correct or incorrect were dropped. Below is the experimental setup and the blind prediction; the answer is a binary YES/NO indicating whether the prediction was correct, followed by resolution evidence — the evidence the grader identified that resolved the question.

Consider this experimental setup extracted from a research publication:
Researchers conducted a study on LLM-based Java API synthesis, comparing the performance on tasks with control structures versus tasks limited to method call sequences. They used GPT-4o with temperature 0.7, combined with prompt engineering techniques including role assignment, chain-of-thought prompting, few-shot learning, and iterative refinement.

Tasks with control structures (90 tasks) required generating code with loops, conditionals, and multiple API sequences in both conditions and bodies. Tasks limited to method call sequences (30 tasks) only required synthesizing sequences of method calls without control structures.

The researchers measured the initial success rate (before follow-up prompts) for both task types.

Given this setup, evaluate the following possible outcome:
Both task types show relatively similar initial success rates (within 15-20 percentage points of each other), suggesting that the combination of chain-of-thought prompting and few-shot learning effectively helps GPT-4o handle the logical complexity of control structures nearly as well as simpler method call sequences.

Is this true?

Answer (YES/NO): YES